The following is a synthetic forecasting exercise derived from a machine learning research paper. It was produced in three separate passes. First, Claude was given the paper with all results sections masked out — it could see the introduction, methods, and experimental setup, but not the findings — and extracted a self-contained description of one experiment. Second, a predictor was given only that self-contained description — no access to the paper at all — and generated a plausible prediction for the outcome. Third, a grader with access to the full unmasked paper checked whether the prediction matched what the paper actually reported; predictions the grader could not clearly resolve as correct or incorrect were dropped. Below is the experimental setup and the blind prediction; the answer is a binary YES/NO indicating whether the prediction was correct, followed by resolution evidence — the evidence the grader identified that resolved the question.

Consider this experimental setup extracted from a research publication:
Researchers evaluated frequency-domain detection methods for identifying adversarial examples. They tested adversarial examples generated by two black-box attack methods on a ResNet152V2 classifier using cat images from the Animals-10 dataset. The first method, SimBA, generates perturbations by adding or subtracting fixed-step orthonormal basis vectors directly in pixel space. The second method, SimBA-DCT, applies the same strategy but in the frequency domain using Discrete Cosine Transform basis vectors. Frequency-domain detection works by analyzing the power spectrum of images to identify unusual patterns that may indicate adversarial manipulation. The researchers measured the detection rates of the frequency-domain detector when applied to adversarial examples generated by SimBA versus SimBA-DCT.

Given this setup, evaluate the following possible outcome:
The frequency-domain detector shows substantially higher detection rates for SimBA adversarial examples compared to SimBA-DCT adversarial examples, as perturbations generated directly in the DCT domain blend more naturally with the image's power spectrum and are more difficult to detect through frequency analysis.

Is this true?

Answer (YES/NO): NO